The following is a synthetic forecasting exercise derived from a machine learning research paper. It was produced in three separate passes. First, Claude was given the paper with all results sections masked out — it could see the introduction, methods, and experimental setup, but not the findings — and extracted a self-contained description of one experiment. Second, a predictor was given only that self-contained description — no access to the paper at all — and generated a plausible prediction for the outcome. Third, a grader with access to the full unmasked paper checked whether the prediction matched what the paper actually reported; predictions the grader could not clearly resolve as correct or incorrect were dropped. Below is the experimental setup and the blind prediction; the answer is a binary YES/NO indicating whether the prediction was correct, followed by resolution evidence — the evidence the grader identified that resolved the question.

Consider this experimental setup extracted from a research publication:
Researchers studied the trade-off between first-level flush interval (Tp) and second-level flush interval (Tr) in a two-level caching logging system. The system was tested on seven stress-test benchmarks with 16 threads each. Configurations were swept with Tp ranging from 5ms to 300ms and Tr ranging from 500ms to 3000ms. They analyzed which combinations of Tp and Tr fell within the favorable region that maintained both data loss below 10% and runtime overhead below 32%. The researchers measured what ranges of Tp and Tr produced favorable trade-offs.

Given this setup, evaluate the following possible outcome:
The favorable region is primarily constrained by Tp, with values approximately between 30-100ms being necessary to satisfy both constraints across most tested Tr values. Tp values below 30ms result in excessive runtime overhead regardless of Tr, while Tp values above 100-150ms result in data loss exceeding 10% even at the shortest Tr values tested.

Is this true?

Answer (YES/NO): NO